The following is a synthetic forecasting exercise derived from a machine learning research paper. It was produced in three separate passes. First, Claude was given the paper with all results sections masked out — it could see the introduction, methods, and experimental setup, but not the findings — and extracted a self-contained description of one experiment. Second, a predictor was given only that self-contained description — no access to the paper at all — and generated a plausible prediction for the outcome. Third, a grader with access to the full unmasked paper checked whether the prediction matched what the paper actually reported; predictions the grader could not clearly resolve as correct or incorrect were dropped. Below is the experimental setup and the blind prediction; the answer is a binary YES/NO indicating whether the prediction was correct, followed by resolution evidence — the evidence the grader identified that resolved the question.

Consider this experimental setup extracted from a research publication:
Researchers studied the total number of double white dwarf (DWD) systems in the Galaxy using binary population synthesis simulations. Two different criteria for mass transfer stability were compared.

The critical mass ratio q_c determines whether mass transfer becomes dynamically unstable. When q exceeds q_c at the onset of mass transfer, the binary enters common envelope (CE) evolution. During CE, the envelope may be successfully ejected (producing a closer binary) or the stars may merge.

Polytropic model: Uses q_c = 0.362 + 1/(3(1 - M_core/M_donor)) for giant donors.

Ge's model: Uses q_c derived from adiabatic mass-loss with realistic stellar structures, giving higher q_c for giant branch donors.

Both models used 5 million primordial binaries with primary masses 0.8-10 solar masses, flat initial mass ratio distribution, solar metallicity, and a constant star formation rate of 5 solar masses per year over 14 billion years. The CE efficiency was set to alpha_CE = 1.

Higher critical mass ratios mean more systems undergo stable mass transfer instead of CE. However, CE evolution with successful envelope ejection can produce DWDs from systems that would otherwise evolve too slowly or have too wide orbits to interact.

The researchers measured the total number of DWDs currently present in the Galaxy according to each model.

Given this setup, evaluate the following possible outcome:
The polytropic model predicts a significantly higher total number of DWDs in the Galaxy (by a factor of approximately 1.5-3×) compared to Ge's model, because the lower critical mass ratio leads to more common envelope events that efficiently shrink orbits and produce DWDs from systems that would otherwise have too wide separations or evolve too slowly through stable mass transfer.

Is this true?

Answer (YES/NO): NO